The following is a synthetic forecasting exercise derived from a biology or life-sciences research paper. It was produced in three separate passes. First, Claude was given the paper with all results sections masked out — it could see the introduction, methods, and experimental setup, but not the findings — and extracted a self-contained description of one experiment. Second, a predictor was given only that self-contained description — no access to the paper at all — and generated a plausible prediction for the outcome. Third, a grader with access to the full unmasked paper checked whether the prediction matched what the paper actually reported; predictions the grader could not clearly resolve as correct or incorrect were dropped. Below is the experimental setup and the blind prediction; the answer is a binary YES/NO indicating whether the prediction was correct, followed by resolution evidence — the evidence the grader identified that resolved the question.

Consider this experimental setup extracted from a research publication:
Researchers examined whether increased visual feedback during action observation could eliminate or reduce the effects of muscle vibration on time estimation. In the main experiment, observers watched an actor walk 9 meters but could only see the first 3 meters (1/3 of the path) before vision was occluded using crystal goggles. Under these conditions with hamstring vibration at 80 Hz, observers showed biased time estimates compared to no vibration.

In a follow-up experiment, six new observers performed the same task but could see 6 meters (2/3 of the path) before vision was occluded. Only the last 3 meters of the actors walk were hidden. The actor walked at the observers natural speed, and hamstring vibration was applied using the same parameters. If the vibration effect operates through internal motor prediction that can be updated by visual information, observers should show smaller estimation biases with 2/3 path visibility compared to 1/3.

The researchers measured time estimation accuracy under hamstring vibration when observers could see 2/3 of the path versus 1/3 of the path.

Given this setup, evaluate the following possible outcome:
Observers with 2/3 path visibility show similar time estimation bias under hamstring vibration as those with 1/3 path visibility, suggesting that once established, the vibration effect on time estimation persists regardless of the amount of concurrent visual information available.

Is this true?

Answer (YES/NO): NO